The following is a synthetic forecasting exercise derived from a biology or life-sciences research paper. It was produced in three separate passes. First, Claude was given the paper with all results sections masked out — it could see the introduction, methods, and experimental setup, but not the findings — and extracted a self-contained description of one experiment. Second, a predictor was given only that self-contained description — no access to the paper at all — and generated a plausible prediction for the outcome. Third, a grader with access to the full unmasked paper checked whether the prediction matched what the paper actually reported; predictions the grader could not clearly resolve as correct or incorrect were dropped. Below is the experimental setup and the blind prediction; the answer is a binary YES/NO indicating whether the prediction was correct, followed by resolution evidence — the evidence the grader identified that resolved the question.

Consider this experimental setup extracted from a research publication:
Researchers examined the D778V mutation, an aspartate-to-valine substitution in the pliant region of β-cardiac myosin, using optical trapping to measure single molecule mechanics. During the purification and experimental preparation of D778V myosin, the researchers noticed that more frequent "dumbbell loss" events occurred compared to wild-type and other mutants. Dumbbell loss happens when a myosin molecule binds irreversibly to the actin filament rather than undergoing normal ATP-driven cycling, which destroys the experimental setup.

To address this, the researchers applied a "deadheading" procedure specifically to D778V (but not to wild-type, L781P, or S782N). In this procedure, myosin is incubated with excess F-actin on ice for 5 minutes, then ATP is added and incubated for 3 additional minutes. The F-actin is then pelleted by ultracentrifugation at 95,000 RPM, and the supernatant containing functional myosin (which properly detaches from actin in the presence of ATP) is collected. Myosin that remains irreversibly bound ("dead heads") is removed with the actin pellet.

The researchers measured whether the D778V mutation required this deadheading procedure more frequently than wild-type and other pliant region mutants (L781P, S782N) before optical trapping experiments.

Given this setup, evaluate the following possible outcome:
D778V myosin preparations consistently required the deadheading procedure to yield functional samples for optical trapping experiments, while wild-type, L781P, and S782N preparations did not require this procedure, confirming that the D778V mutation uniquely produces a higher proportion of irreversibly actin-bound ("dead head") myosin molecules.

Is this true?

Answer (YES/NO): YES